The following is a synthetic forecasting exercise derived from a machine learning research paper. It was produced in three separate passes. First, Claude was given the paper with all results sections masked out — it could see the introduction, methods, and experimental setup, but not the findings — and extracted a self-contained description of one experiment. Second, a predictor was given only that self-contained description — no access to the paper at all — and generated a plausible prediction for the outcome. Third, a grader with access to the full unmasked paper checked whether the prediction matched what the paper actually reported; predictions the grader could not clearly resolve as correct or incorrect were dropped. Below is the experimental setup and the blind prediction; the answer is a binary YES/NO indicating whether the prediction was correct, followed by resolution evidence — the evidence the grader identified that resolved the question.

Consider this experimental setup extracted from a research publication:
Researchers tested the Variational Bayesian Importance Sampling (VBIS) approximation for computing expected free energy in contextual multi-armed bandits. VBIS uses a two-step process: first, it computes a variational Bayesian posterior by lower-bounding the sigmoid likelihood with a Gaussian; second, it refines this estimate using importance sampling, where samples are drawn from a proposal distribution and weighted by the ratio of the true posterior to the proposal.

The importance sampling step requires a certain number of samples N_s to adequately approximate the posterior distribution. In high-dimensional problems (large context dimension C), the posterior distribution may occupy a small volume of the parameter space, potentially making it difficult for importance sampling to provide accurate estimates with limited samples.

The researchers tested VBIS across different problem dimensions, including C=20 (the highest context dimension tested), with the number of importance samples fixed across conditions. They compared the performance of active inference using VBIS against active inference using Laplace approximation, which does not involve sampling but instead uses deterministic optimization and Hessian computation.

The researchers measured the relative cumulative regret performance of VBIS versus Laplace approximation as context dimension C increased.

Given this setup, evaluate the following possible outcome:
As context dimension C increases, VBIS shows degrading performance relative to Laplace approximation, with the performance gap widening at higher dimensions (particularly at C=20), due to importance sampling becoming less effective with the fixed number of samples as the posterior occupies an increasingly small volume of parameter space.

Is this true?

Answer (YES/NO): YES